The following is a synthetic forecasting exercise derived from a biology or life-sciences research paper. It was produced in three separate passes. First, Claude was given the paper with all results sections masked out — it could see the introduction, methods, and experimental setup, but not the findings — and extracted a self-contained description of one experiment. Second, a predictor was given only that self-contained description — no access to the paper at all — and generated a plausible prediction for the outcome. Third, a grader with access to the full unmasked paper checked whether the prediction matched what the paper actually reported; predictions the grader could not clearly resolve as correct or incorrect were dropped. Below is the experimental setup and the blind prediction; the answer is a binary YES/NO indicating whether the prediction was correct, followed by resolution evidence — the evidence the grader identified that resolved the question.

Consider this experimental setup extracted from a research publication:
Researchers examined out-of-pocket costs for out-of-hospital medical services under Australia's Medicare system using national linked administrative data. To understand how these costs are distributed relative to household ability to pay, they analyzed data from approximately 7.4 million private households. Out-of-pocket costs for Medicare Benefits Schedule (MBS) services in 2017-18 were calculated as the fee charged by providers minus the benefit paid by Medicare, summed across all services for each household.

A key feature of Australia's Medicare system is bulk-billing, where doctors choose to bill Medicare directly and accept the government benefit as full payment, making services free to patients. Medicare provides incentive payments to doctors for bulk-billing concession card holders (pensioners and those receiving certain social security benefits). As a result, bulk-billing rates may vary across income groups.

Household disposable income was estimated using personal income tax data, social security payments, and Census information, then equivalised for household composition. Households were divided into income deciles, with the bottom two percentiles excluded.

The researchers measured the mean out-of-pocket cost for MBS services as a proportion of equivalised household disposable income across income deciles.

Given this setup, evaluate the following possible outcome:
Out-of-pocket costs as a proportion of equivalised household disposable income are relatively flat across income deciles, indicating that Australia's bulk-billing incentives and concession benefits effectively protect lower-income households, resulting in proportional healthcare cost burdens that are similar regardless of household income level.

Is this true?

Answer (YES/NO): NO